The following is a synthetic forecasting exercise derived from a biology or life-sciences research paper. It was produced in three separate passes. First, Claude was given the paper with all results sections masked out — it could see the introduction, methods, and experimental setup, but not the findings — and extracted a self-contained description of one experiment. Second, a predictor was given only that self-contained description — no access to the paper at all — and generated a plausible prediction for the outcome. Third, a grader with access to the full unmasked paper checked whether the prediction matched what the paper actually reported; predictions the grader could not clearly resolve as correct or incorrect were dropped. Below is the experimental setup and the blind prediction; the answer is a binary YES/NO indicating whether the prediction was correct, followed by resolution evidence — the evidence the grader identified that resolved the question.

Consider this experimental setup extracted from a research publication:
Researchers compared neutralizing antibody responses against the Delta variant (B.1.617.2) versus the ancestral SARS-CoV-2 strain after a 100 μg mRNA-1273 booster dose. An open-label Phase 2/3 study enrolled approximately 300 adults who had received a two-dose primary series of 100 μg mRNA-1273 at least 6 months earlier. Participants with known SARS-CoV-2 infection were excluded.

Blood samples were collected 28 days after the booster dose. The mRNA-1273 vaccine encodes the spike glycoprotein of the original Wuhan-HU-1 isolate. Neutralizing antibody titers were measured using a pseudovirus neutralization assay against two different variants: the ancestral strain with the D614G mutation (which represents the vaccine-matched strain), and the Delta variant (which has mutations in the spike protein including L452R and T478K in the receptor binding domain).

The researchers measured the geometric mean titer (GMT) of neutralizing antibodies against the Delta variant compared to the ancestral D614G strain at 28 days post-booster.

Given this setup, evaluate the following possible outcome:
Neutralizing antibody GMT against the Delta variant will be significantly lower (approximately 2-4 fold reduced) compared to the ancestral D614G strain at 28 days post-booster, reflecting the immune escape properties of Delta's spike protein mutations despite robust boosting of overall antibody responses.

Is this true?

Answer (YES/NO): NO